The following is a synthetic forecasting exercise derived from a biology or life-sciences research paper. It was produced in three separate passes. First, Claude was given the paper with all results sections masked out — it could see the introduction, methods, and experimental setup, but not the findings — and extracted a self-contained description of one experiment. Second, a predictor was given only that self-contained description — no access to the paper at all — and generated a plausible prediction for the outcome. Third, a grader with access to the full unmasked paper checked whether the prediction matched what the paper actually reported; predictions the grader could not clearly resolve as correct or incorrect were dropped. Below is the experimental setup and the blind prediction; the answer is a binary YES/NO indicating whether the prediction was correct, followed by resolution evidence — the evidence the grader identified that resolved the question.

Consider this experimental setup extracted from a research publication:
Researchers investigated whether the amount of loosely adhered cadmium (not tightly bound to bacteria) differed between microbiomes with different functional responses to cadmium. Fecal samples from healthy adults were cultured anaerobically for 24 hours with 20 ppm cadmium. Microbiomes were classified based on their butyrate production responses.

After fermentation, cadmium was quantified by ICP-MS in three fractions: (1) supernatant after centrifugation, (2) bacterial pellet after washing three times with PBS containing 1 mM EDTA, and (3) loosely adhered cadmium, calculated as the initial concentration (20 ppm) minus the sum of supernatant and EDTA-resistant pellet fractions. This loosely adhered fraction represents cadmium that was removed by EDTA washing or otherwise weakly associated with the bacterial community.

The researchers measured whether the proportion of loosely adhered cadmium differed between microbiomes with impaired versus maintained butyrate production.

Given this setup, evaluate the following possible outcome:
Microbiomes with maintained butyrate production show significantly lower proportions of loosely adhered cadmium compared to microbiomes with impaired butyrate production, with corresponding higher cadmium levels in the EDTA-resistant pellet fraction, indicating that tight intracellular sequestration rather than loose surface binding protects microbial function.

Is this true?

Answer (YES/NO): NO